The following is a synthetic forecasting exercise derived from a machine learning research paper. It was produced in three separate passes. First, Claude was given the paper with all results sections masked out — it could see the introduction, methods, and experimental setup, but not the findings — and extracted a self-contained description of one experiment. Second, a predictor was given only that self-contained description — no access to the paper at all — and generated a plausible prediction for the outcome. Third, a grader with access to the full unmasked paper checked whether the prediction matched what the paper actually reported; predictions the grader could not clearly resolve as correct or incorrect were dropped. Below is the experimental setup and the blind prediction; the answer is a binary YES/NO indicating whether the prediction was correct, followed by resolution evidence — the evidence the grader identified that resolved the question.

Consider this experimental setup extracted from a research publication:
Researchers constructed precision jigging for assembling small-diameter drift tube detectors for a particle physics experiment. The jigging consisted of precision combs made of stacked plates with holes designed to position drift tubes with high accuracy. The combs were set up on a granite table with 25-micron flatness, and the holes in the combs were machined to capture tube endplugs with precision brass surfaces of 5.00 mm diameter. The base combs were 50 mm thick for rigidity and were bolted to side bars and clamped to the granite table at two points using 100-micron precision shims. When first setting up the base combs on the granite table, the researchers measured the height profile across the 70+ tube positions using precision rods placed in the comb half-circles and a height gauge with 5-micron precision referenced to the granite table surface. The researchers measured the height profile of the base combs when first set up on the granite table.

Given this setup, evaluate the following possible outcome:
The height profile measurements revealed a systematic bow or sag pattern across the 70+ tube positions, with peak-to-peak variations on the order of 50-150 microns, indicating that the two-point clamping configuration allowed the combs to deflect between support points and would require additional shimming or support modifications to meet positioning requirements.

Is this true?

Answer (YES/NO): YES